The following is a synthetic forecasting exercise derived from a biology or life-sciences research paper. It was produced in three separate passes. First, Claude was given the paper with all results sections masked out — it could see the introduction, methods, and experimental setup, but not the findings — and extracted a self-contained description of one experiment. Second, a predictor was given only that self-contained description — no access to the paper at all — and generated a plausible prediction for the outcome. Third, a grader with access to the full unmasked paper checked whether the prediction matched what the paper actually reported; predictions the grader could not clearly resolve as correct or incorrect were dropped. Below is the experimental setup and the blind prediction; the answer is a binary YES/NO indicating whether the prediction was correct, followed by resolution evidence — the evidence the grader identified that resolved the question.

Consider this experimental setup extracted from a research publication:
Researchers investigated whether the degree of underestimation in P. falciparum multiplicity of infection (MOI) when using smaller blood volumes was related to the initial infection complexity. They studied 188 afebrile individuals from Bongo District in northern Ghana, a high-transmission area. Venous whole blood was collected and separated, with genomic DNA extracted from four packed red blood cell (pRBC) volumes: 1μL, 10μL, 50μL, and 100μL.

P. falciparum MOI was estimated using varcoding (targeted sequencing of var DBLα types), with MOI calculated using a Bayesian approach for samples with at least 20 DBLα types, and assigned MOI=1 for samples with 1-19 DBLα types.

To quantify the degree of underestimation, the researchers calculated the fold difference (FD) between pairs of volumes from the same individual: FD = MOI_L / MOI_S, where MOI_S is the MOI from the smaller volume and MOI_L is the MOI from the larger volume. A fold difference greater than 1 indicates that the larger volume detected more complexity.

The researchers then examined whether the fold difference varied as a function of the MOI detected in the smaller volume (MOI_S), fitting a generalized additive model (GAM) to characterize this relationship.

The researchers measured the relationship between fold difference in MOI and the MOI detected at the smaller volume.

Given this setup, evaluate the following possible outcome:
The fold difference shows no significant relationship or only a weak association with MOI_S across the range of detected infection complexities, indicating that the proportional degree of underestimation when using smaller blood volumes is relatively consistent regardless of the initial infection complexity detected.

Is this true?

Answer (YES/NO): NO